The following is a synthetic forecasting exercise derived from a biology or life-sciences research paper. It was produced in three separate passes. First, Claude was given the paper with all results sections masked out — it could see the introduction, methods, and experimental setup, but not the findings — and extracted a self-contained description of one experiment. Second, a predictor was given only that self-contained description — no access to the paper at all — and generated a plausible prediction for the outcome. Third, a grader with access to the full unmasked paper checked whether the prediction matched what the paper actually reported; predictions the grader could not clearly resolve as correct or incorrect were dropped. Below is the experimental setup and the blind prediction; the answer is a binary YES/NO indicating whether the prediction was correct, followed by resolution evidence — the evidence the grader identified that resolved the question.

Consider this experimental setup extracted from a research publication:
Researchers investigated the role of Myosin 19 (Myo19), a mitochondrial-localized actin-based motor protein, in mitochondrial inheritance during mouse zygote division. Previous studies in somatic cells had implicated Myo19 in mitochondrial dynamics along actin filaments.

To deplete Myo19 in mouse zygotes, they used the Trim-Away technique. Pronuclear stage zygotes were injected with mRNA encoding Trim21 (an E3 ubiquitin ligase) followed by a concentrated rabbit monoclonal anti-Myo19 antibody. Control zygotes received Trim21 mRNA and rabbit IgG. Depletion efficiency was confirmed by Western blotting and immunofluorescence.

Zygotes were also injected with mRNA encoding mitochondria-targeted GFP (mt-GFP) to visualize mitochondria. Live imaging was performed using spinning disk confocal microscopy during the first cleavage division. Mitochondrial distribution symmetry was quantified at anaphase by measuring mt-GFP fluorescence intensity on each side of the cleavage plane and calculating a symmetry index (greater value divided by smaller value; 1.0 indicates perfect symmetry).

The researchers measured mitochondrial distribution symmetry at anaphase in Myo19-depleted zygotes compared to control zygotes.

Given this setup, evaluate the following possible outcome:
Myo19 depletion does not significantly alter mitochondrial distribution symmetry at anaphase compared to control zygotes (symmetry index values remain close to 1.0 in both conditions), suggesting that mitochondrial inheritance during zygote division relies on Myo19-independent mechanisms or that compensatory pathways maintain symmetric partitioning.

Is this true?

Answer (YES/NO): YES